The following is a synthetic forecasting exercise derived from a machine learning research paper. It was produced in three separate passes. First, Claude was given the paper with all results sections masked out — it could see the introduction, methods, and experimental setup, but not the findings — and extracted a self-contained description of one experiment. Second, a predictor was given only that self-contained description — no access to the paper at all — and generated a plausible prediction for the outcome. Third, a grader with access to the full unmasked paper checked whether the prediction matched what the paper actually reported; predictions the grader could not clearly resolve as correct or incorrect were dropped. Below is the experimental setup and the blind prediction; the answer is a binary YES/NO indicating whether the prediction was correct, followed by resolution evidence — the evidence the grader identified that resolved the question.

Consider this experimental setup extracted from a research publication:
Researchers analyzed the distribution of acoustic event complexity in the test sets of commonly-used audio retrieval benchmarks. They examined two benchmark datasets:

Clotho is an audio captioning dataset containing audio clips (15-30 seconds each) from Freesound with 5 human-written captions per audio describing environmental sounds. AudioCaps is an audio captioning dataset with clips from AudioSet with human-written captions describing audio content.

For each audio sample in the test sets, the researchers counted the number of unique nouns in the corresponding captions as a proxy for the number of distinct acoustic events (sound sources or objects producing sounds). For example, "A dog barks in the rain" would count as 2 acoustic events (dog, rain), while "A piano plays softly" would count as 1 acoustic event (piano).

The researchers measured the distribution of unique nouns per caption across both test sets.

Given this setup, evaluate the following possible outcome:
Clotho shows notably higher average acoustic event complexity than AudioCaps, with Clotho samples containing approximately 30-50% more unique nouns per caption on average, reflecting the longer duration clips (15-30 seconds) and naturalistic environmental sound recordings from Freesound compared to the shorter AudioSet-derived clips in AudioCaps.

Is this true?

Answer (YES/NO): NO